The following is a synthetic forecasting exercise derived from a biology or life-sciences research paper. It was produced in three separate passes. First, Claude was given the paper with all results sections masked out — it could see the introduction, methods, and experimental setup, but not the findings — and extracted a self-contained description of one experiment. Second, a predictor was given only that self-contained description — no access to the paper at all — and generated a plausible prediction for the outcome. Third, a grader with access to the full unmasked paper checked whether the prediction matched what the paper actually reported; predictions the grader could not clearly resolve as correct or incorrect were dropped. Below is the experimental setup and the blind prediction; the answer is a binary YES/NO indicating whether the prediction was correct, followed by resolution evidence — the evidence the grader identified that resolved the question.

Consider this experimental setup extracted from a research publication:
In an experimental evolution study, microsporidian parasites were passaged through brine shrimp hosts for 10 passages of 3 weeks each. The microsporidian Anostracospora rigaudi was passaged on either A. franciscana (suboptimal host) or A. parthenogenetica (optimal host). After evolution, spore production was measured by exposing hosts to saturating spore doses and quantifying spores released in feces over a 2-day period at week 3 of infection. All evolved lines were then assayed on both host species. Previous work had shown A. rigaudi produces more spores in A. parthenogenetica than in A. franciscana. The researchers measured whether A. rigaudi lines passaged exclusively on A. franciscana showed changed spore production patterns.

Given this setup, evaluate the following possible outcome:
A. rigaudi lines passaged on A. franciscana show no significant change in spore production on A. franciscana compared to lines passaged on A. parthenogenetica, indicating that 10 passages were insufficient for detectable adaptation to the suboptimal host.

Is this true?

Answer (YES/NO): YES